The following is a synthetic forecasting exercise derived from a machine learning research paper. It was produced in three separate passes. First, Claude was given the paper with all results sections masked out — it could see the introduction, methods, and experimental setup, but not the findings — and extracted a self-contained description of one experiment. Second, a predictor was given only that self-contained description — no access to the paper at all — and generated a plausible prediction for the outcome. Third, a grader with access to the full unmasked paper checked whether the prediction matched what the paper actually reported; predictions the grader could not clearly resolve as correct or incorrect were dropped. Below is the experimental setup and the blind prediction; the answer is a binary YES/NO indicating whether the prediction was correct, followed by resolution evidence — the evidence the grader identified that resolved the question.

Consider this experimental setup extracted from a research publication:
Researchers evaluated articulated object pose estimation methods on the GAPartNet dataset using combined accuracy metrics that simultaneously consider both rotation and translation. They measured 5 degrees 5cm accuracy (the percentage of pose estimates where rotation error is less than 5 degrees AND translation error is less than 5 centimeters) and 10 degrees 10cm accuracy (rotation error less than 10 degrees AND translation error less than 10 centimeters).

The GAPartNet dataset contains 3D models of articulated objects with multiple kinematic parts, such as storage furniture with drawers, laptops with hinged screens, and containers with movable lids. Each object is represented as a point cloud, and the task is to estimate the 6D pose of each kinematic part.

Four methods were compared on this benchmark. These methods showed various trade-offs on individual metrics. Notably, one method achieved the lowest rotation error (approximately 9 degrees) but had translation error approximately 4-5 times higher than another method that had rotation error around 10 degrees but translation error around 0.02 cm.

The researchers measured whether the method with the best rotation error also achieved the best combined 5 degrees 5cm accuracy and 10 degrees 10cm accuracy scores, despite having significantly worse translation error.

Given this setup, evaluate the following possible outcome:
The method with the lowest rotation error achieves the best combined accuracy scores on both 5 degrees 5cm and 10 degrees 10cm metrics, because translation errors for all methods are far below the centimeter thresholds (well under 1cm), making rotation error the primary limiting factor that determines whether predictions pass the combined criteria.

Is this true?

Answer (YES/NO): YES